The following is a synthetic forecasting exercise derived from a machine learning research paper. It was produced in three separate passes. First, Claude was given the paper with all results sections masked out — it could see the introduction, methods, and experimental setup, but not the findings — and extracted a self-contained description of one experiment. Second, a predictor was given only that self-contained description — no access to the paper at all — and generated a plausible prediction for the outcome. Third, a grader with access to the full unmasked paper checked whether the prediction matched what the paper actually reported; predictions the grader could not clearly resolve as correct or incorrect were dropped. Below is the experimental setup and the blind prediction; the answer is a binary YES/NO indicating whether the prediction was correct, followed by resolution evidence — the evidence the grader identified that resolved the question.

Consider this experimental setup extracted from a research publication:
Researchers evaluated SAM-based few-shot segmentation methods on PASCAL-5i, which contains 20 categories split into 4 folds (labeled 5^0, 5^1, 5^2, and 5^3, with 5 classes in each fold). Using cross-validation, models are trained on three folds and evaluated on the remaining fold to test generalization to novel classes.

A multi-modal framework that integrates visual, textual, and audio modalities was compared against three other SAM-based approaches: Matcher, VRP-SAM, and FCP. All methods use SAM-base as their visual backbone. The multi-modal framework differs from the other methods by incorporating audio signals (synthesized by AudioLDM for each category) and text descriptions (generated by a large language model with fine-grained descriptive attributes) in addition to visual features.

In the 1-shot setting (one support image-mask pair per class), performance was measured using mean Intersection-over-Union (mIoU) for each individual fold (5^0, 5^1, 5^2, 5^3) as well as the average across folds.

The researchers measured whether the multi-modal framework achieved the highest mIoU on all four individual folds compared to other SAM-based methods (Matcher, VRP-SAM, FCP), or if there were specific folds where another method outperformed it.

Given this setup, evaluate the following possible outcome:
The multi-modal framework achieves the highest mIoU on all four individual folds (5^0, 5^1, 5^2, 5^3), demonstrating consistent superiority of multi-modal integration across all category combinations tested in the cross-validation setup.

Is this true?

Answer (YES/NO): NO